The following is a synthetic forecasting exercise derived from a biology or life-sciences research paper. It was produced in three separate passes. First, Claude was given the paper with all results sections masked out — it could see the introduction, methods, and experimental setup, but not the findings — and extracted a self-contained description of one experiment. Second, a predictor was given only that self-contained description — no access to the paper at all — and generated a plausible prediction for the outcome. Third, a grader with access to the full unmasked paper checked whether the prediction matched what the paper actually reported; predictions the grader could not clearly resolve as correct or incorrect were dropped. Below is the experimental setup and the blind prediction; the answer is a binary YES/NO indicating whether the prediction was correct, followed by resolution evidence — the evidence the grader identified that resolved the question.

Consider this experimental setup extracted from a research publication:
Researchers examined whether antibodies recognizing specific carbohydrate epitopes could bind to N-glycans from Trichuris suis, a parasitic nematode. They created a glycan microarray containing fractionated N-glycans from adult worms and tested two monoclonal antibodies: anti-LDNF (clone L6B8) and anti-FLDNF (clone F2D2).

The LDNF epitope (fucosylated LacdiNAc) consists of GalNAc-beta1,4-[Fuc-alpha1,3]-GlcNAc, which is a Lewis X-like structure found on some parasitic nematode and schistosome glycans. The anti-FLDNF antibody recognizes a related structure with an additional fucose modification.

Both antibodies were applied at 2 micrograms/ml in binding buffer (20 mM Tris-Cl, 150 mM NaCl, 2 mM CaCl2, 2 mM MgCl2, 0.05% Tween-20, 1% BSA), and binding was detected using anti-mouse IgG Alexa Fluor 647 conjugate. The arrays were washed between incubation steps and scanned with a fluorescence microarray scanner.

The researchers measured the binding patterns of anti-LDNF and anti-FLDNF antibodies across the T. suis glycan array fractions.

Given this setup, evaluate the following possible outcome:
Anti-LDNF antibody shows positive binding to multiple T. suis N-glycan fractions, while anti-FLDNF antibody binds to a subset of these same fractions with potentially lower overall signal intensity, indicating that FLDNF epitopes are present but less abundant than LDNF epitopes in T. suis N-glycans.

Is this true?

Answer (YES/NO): NO